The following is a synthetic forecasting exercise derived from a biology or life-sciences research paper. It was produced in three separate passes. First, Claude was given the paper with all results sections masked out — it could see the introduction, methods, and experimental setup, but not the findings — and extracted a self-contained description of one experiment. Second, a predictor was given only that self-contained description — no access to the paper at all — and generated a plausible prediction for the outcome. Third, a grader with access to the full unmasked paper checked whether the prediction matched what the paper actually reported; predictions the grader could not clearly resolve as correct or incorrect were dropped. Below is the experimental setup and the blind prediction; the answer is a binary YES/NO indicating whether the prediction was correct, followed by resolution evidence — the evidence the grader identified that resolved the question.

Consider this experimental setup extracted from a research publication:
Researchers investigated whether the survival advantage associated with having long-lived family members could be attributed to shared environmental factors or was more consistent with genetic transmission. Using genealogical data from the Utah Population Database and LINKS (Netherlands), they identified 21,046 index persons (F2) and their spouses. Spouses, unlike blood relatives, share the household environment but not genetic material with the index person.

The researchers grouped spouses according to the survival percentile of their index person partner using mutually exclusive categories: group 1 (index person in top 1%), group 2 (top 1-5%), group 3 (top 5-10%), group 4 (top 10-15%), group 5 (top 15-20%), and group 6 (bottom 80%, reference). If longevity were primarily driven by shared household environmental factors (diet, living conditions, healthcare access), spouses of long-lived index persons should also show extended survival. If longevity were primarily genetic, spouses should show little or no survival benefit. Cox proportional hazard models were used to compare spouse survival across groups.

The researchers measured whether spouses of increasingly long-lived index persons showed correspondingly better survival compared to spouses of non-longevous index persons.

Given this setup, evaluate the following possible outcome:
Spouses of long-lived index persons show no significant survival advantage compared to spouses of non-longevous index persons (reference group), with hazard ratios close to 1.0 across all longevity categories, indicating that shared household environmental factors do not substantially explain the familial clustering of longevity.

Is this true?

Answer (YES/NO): NO